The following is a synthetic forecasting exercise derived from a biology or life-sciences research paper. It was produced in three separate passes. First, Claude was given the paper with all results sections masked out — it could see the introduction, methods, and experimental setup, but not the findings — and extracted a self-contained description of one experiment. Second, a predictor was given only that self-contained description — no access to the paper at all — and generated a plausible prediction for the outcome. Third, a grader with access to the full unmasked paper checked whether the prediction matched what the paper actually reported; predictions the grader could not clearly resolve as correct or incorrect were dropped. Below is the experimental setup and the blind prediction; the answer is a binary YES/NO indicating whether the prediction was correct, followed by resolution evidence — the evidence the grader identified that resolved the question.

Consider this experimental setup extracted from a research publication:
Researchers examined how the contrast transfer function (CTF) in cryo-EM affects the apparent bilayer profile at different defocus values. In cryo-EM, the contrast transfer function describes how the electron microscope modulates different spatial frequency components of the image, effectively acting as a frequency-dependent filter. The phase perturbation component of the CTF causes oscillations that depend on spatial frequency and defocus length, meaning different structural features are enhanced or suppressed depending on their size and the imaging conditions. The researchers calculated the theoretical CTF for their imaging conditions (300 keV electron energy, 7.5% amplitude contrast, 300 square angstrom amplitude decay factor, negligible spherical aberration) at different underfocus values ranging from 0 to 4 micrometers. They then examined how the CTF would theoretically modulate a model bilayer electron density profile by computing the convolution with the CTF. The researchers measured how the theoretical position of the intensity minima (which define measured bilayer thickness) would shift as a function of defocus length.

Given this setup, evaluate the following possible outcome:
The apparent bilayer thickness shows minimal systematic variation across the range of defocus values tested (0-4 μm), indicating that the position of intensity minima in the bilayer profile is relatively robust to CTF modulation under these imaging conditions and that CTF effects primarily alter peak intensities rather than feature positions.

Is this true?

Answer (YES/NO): YES